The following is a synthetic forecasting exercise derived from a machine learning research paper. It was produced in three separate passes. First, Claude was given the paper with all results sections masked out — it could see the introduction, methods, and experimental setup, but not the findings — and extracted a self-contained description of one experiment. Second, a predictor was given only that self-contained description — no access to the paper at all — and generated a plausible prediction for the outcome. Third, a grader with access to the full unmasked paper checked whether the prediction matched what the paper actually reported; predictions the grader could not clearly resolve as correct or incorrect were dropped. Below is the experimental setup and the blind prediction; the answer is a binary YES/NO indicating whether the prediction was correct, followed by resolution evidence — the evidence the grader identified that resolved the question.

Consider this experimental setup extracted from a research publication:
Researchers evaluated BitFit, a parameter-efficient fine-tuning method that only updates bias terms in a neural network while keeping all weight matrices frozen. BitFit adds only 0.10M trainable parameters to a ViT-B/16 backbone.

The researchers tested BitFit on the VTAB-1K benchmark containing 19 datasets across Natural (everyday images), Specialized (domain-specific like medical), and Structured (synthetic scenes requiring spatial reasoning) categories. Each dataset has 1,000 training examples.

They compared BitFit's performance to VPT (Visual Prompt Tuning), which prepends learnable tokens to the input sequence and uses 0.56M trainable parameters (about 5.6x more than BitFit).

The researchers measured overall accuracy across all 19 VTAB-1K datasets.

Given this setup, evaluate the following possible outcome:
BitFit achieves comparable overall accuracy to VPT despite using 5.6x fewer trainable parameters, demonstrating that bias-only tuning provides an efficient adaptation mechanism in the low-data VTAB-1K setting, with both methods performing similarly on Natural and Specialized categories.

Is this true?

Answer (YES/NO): NO